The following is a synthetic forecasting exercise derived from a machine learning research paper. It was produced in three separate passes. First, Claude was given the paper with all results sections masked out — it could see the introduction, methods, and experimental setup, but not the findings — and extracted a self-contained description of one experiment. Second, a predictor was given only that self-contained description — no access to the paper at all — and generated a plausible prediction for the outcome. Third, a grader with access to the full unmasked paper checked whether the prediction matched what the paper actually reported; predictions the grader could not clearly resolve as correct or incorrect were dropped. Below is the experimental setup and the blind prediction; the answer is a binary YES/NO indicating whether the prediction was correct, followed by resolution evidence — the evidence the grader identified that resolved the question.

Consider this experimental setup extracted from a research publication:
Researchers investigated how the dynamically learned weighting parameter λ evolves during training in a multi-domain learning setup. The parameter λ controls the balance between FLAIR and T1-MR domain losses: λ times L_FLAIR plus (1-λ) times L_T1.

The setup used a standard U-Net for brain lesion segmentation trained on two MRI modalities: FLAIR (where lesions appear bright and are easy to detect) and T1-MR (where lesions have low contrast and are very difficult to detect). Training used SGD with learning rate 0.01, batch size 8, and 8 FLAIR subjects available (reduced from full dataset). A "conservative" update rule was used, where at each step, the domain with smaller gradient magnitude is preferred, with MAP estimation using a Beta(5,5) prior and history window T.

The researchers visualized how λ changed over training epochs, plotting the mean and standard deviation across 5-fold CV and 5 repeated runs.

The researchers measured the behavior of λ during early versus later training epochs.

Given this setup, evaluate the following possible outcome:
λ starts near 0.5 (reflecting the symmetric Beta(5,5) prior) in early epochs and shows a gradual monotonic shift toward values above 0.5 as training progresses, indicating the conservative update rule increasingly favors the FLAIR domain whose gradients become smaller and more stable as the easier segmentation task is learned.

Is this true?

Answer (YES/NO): NO